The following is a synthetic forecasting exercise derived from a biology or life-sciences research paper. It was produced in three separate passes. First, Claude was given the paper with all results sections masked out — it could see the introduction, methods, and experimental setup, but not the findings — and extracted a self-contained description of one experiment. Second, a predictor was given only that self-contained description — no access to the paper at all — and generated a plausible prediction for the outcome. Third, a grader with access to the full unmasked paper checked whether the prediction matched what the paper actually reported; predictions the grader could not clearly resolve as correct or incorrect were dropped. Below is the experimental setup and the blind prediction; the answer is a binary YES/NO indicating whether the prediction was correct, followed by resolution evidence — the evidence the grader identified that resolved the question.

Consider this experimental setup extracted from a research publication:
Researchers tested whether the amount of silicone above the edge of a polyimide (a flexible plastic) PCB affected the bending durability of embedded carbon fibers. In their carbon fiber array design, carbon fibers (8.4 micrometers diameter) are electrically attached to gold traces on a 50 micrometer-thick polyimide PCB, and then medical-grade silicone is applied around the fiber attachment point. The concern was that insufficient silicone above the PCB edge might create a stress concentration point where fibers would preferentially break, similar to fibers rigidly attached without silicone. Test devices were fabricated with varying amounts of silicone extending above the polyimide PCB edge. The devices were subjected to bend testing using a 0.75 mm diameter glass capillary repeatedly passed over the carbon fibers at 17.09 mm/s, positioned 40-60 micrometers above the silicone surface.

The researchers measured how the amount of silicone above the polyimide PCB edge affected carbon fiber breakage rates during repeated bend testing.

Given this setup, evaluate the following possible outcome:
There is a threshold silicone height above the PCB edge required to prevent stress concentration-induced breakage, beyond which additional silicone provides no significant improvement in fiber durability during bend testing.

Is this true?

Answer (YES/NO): YES